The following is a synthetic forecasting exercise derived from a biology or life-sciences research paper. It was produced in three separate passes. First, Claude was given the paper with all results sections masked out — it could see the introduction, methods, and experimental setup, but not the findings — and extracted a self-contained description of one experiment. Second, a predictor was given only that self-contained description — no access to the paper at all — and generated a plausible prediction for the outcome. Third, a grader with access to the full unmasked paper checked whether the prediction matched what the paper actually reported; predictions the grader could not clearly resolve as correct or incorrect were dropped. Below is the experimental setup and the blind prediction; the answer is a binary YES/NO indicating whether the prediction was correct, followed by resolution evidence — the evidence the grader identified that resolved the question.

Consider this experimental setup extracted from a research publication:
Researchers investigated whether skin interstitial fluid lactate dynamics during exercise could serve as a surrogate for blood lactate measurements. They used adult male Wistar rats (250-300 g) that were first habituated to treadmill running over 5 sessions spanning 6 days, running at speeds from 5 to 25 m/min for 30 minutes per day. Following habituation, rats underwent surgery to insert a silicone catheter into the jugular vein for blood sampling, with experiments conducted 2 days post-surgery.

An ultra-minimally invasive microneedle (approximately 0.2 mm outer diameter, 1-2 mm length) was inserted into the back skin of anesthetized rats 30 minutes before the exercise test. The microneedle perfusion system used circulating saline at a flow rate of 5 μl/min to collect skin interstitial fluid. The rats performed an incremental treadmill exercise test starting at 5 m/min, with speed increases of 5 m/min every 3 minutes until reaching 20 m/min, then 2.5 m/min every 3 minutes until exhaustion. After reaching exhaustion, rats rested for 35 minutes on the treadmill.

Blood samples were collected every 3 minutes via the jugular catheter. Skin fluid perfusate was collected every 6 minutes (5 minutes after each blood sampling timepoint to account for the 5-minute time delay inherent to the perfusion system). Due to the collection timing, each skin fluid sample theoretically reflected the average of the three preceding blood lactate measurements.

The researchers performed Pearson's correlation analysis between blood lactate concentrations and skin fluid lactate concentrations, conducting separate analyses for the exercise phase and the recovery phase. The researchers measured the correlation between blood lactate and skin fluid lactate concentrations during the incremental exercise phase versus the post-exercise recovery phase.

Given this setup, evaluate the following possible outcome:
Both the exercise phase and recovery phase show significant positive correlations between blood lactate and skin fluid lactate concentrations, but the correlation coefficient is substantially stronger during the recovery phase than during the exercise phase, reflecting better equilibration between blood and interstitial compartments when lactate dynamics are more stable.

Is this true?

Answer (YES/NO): NO